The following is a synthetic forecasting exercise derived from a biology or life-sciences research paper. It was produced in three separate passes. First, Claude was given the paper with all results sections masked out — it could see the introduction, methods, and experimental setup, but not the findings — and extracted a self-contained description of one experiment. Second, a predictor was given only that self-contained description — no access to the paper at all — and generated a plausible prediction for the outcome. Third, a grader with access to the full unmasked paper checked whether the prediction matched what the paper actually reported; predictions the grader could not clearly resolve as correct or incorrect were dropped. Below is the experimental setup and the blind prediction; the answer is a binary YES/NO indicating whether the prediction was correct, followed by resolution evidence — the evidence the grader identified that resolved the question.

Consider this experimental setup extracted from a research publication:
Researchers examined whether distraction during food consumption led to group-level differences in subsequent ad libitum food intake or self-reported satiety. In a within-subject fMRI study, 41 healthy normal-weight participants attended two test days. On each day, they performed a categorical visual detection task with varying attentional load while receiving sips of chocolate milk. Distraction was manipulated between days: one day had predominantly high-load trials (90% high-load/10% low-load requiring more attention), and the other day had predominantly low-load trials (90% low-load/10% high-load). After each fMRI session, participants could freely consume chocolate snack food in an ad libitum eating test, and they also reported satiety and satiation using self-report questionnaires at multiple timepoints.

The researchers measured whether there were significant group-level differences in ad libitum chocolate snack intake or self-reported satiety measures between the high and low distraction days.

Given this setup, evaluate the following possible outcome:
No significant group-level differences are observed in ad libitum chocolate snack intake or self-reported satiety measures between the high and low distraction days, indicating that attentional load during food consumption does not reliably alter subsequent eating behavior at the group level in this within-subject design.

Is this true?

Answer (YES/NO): YES